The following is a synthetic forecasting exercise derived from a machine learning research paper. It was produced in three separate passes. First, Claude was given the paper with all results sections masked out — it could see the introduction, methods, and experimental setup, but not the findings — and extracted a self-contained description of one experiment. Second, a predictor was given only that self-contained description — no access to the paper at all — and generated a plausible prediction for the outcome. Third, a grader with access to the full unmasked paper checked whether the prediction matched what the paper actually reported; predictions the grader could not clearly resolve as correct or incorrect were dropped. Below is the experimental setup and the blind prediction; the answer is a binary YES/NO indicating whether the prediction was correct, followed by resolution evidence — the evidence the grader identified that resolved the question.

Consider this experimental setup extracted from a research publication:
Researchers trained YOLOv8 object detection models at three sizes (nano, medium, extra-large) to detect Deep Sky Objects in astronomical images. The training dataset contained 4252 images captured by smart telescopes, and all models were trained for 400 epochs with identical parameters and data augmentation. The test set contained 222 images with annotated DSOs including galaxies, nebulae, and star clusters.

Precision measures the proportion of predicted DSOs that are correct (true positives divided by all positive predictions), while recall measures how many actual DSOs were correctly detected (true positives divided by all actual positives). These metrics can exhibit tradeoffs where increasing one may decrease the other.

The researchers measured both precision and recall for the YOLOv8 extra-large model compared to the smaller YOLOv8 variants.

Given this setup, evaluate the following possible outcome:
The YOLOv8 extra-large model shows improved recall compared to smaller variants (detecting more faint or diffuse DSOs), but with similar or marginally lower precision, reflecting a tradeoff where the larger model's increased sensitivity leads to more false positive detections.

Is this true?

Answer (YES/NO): NO